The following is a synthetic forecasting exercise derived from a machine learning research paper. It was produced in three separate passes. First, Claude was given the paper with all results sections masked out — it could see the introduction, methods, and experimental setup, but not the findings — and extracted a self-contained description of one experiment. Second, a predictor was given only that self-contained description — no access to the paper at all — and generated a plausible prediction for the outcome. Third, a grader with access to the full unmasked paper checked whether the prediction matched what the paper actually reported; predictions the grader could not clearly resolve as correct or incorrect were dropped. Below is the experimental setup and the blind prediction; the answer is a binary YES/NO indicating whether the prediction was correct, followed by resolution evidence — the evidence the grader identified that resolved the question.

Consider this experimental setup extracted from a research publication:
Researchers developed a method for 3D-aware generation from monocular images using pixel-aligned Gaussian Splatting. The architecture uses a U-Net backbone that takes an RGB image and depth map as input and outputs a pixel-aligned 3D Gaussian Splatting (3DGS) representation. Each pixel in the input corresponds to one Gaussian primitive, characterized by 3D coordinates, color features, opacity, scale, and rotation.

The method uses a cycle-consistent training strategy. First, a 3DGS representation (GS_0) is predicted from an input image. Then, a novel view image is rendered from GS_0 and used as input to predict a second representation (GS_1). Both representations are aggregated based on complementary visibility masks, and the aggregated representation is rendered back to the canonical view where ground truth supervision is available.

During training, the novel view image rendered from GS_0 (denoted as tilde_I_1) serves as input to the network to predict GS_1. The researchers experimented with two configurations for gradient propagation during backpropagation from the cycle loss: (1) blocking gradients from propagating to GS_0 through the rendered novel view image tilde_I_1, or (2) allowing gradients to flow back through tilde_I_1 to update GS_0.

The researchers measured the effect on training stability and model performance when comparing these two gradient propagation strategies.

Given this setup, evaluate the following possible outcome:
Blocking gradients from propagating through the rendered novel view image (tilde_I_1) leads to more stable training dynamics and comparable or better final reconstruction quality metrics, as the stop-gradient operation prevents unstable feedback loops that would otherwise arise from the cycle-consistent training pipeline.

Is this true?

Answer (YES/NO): NO